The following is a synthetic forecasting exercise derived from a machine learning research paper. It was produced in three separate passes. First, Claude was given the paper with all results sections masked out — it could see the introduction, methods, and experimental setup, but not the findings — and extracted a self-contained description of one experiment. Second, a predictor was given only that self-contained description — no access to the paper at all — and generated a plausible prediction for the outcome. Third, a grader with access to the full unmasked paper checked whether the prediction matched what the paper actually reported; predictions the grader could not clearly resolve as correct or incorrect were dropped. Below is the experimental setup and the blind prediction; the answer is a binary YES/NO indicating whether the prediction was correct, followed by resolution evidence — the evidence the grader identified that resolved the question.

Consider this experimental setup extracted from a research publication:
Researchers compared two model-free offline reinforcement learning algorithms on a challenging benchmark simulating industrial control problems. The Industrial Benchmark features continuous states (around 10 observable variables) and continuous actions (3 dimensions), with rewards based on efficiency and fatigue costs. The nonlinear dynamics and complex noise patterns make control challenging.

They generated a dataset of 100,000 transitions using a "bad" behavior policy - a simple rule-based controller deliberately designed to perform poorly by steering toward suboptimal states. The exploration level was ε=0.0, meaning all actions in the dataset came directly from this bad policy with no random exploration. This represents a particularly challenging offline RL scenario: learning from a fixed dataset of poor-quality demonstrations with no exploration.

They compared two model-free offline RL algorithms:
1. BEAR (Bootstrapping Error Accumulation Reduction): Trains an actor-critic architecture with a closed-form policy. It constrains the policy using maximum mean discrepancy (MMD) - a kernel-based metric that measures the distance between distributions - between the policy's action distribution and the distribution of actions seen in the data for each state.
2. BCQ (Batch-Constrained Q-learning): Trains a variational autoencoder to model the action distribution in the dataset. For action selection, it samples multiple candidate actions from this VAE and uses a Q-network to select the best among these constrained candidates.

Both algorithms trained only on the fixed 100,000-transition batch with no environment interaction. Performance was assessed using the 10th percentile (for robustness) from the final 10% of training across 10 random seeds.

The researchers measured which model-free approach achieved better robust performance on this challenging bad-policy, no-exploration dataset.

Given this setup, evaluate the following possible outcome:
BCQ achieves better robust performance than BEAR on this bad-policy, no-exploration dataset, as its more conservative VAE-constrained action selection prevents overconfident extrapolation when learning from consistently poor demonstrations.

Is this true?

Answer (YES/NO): YES